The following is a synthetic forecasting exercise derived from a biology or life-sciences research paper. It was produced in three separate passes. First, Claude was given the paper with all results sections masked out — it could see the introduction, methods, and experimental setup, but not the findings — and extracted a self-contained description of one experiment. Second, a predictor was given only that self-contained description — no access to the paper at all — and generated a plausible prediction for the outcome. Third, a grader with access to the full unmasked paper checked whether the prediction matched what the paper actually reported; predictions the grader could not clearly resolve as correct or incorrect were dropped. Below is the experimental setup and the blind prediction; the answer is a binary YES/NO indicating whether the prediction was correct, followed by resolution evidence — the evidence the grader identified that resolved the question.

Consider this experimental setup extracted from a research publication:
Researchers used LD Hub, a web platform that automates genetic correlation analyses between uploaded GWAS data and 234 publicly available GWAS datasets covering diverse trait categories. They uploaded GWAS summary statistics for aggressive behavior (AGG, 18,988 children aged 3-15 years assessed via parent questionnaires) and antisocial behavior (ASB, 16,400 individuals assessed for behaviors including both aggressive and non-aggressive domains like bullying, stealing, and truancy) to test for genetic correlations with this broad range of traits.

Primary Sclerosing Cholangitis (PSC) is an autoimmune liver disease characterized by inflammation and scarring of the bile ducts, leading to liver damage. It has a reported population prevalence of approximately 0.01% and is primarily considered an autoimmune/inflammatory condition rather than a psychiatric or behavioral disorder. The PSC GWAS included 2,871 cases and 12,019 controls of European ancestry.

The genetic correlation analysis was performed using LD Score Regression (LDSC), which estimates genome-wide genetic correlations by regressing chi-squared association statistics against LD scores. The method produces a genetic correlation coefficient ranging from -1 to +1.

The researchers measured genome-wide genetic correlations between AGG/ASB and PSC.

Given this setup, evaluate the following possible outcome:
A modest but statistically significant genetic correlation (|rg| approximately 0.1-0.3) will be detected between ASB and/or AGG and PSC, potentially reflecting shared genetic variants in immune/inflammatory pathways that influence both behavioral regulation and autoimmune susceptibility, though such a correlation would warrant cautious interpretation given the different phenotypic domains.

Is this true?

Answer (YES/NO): NO